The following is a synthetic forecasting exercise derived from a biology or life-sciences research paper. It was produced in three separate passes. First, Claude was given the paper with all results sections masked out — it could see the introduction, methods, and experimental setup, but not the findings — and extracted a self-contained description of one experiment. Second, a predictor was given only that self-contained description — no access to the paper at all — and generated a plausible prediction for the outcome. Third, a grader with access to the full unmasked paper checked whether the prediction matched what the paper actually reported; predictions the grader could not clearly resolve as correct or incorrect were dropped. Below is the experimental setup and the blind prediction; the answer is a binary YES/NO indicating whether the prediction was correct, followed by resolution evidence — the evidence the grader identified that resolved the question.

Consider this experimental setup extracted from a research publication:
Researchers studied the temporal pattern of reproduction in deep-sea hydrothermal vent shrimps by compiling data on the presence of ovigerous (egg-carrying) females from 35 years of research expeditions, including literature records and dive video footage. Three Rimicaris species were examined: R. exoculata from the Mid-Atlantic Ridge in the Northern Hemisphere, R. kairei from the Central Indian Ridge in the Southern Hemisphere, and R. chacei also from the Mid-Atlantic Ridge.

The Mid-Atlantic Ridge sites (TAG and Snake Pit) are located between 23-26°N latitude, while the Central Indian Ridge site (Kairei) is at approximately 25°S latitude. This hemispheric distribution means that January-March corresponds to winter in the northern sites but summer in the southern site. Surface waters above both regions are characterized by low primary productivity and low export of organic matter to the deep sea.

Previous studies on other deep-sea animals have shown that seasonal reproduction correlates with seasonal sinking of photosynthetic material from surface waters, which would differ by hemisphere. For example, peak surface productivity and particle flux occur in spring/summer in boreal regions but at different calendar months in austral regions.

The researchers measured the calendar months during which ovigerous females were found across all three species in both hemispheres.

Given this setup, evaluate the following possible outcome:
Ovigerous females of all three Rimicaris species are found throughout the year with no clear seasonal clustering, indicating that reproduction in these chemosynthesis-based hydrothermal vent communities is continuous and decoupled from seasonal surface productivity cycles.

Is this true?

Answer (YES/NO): NO